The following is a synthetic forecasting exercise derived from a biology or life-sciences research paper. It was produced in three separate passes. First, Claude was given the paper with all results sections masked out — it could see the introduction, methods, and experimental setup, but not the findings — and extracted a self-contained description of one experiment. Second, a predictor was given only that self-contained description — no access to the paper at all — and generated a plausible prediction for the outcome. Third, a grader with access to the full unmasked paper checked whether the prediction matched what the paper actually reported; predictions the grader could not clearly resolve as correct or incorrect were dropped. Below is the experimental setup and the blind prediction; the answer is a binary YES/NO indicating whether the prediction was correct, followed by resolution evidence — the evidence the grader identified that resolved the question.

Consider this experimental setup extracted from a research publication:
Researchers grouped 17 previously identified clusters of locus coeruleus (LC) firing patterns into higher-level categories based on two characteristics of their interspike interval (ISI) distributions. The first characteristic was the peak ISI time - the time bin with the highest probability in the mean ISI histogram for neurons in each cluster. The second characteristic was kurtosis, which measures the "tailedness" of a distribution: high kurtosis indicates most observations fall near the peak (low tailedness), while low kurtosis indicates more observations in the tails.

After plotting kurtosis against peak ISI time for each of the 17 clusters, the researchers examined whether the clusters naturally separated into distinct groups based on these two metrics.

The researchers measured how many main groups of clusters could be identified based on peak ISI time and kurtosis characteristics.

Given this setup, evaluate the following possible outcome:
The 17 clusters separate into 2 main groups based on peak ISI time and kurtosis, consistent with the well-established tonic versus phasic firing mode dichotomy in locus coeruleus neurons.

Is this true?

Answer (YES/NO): NO